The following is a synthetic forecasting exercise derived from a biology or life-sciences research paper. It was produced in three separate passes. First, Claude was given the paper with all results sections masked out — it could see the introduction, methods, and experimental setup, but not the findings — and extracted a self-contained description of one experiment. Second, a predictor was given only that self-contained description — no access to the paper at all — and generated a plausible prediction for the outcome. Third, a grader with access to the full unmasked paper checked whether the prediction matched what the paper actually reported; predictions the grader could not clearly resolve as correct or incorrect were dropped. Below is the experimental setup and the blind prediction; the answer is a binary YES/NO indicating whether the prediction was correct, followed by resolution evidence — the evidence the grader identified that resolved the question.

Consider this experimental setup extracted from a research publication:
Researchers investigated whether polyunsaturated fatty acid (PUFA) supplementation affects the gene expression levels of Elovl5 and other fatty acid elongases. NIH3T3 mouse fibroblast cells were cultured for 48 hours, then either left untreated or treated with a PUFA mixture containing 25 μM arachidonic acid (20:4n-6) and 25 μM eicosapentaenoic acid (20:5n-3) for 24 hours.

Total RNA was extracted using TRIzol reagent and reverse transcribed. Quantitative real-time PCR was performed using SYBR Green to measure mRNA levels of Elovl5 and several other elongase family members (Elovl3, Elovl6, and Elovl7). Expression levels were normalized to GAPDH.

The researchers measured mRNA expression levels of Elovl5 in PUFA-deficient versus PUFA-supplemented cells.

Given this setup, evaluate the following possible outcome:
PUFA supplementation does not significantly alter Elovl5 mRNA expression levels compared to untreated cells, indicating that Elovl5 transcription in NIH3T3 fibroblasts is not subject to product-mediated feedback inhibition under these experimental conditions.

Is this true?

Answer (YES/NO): NO